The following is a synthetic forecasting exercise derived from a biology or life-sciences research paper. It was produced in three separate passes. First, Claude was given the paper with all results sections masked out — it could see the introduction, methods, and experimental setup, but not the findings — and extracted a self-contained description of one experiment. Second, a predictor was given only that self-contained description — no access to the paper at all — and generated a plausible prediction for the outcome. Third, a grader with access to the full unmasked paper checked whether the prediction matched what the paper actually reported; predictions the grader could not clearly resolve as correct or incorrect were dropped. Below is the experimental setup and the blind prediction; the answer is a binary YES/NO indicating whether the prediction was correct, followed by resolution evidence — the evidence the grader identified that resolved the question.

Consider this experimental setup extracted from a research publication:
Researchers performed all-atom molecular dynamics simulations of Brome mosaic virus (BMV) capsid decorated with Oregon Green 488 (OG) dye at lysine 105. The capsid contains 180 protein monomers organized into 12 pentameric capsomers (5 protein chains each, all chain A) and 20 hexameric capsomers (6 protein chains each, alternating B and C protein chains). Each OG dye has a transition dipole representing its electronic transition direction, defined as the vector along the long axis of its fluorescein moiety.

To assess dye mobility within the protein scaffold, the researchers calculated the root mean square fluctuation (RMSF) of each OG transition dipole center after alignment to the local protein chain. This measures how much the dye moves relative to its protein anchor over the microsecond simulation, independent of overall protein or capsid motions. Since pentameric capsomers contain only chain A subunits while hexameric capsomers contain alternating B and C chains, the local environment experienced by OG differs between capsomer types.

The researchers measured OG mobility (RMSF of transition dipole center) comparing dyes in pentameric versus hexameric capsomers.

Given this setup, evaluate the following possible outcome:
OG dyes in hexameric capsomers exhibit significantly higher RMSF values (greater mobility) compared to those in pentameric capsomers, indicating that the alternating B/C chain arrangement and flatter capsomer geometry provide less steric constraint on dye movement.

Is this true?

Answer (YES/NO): YES